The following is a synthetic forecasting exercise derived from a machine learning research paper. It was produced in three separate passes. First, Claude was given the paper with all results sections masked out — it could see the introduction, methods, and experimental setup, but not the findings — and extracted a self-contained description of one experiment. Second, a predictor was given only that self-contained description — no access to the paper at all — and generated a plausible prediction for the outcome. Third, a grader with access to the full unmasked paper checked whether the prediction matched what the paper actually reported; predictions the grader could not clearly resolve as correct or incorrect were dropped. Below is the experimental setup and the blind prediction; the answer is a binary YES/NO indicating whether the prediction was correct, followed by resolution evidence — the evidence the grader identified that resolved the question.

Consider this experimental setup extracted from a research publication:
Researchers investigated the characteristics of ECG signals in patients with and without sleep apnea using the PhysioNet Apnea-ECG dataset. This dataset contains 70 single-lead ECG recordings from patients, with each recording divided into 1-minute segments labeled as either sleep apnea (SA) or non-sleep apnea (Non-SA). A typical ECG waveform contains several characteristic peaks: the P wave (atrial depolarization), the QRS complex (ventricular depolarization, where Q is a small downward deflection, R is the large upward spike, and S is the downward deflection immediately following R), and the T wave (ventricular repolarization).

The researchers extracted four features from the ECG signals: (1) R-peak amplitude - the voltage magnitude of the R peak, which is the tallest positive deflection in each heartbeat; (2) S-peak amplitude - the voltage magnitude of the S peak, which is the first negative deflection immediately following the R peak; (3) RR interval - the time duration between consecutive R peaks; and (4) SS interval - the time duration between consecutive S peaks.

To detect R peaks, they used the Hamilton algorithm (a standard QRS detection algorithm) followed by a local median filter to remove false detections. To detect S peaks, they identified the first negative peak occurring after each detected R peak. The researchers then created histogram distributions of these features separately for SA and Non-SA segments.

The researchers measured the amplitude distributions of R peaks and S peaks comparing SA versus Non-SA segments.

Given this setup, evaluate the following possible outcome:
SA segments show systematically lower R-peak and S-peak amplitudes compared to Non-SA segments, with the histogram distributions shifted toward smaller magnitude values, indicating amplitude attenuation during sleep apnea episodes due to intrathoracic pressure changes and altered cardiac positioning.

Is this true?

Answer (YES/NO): NO